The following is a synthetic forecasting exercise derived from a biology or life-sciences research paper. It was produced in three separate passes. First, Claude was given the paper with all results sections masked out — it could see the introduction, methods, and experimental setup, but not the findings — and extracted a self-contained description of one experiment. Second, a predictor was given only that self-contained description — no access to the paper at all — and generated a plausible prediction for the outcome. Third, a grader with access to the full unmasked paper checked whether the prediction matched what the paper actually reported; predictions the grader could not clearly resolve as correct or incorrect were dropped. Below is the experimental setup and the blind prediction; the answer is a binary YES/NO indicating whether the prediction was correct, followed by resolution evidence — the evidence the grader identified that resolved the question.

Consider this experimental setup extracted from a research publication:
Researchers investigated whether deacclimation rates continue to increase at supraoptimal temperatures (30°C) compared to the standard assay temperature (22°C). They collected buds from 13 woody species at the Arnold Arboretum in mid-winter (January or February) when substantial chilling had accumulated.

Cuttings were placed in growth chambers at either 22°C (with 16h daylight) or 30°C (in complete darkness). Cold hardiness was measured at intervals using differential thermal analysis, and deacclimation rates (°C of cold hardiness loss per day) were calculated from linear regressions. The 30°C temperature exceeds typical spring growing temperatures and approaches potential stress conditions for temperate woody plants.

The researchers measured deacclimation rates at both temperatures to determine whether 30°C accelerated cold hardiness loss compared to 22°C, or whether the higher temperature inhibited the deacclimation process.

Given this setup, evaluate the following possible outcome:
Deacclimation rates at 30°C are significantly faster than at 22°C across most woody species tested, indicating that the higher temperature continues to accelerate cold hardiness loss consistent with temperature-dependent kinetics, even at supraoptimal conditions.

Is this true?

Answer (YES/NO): YES